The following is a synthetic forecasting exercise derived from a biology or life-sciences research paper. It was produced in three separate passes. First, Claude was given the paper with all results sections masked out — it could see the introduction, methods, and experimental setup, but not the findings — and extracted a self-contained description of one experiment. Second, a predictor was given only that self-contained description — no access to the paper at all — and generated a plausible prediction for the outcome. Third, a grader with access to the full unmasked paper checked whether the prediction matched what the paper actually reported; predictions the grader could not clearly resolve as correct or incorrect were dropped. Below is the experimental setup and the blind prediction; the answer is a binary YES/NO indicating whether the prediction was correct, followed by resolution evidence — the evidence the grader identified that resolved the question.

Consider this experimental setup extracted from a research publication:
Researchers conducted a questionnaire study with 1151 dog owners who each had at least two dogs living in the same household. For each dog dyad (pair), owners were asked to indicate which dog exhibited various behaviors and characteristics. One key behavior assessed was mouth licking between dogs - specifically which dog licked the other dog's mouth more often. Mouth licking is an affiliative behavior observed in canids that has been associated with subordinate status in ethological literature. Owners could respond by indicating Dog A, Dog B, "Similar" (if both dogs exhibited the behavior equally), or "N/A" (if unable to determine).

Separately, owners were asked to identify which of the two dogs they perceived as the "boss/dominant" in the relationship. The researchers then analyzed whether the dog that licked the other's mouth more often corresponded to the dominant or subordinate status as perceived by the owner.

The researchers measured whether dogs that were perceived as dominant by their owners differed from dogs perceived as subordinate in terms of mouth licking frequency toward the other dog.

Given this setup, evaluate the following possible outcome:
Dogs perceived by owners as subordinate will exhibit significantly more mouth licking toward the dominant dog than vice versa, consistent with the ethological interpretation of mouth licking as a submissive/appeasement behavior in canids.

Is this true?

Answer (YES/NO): YES